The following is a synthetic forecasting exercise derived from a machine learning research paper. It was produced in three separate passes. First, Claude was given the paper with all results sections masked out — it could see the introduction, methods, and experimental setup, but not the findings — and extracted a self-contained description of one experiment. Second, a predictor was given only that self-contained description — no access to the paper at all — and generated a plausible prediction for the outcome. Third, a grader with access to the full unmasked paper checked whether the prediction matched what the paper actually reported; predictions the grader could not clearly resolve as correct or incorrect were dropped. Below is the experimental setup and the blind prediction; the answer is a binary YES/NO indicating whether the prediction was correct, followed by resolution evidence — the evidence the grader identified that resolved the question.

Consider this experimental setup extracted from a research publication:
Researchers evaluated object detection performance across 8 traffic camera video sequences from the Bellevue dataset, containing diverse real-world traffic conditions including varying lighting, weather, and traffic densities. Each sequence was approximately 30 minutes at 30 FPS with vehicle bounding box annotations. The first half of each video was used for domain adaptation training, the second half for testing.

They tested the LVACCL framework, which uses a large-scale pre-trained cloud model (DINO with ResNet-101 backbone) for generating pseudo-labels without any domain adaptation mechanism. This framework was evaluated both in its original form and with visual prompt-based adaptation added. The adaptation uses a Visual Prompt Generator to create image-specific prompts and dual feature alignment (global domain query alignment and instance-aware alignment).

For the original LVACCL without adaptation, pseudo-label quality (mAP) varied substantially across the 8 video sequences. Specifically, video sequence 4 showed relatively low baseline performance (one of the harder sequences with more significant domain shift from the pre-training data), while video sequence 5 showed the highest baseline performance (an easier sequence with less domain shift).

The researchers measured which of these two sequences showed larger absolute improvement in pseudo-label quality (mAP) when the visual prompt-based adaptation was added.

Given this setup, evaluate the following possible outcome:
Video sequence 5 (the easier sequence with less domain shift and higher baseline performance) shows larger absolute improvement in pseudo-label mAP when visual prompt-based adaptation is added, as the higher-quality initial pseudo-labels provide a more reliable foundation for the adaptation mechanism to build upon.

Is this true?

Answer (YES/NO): NO